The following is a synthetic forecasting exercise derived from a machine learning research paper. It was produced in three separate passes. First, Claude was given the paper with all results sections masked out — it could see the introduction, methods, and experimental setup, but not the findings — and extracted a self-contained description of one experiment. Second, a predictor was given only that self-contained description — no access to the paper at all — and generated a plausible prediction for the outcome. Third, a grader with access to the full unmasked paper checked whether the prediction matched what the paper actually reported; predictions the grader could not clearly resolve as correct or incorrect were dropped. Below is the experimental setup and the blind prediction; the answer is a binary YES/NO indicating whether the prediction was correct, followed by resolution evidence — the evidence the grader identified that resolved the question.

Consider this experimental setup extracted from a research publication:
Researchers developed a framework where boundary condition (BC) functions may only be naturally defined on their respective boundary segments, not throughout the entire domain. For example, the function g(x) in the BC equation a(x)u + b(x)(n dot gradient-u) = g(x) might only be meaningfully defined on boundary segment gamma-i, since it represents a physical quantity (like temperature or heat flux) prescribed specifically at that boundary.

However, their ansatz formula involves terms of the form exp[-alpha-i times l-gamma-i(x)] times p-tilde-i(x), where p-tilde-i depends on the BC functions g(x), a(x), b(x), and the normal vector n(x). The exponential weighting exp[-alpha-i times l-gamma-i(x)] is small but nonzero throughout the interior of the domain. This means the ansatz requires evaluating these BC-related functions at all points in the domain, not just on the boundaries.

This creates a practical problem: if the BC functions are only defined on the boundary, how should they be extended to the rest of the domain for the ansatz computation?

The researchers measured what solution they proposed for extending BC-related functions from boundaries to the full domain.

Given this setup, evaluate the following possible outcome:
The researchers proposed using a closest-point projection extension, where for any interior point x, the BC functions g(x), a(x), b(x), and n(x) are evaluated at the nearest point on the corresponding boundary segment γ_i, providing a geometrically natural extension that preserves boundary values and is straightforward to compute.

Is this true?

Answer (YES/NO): NO